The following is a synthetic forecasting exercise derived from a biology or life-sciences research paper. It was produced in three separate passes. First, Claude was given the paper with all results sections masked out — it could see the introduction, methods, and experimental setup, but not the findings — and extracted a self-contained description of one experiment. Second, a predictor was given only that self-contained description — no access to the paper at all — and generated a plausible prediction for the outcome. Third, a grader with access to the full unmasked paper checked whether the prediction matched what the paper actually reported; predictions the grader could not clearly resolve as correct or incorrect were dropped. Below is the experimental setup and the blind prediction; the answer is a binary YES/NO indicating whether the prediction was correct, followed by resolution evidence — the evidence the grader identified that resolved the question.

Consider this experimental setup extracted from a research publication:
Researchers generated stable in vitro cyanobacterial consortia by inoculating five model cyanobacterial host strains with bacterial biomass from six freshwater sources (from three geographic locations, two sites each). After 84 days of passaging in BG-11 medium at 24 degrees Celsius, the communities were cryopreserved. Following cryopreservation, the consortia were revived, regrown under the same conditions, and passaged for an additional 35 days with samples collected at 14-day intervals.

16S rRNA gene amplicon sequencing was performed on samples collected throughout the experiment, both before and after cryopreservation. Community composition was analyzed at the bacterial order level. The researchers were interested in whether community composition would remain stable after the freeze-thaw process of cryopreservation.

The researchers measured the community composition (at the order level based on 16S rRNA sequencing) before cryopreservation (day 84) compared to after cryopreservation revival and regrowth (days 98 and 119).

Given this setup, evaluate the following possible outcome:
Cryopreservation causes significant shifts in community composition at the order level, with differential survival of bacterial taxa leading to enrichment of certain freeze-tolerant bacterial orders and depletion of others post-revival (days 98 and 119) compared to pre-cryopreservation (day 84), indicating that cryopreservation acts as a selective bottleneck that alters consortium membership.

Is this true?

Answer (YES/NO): NO